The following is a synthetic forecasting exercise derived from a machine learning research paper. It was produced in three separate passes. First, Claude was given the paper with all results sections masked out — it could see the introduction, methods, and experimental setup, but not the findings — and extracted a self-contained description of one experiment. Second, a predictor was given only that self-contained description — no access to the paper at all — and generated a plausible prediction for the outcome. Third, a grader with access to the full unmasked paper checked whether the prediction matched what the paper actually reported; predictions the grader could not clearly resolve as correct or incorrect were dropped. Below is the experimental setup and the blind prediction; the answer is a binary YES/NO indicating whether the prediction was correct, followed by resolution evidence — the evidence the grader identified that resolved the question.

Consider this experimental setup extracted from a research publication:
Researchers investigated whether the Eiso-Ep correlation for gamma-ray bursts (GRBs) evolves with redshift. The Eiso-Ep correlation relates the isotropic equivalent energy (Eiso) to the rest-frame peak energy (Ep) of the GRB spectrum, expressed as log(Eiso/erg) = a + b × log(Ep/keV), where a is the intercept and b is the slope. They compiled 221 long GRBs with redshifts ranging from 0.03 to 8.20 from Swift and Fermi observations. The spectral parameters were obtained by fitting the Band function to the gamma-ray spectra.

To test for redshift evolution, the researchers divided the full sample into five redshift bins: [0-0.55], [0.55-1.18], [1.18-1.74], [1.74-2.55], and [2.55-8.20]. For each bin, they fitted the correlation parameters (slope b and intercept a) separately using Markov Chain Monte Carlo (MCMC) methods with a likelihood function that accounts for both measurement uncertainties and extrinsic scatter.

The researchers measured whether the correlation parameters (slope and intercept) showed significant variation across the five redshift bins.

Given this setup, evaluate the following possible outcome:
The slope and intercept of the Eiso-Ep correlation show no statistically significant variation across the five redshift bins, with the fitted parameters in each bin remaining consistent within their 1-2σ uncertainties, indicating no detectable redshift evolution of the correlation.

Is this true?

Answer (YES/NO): YES